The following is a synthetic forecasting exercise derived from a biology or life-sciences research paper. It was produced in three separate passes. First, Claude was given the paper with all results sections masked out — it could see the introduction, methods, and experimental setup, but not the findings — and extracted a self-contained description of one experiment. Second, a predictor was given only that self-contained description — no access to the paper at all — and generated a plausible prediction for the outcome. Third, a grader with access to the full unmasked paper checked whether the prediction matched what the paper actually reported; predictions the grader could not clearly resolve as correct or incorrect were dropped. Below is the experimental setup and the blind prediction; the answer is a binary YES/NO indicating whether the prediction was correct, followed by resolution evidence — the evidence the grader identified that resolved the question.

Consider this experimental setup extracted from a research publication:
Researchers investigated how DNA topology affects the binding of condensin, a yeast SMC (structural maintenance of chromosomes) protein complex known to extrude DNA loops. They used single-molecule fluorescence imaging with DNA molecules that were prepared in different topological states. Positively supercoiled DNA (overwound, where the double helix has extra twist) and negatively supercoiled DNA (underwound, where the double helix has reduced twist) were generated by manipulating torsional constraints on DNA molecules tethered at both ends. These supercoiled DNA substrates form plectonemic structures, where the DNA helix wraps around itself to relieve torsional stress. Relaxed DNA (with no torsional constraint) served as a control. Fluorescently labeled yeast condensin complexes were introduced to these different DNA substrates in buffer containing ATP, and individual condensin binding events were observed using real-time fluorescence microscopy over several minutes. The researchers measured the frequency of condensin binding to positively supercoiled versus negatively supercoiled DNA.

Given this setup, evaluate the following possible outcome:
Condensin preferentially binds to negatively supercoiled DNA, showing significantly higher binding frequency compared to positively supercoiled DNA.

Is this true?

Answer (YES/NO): NO